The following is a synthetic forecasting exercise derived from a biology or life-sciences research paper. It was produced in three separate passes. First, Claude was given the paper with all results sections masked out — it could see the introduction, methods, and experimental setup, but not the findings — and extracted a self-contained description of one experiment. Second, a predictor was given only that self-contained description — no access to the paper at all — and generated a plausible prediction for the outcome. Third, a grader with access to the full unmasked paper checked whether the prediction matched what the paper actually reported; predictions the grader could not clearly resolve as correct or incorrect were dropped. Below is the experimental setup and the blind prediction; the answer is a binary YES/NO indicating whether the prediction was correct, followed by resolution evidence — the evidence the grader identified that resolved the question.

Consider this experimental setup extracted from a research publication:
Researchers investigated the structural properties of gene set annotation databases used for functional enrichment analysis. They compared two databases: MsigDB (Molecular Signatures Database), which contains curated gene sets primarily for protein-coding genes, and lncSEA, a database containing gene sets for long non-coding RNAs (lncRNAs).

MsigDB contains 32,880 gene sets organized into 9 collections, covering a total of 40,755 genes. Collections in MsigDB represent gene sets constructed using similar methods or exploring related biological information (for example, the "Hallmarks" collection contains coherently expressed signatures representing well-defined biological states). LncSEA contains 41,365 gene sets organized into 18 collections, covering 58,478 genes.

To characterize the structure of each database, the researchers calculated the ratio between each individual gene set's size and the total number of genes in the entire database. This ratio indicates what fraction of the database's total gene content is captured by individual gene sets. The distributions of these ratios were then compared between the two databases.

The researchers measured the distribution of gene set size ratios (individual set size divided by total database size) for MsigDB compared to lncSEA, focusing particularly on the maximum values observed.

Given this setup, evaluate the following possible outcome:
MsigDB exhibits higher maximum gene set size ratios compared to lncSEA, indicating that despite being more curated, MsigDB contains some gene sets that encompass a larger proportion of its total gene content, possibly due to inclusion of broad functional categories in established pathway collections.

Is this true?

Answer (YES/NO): NO